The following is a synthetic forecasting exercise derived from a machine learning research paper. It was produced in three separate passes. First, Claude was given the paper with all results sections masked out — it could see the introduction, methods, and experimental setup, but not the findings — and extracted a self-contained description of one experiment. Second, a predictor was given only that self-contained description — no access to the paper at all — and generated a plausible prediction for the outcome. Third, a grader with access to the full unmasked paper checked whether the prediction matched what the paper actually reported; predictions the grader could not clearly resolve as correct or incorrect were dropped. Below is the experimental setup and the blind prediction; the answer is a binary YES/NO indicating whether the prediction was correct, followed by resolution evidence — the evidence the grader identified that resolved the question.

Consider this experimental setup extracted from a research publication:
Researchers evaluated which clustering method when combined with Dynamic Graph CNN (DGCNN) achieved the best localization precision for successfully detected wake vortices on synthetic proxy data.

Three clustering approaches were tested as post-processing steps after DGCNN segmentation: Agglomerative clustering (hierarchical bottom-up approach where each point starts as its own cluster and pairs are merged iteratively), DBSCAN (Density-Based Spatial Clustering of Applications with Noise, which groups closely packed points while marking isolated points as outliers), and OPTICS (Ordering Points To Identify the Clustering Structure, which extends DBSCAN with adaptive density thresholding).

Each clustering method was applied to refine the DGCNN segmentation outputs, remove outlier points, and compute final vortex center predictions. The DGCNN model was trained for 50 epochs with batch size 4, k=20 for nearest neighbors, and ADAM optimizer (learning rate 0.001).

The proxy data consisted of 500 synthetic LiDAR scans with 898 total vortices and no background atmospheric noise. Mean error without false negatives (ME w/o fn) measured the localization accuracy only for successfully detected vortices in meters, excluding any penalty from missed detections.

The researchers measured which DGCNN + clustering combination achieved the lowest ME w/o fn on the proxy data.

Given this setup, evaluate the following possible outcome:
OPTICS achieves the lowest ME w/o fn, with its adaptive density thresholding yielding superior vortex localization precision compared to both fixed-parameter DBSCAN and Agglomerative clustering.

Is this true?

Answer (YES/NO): NO